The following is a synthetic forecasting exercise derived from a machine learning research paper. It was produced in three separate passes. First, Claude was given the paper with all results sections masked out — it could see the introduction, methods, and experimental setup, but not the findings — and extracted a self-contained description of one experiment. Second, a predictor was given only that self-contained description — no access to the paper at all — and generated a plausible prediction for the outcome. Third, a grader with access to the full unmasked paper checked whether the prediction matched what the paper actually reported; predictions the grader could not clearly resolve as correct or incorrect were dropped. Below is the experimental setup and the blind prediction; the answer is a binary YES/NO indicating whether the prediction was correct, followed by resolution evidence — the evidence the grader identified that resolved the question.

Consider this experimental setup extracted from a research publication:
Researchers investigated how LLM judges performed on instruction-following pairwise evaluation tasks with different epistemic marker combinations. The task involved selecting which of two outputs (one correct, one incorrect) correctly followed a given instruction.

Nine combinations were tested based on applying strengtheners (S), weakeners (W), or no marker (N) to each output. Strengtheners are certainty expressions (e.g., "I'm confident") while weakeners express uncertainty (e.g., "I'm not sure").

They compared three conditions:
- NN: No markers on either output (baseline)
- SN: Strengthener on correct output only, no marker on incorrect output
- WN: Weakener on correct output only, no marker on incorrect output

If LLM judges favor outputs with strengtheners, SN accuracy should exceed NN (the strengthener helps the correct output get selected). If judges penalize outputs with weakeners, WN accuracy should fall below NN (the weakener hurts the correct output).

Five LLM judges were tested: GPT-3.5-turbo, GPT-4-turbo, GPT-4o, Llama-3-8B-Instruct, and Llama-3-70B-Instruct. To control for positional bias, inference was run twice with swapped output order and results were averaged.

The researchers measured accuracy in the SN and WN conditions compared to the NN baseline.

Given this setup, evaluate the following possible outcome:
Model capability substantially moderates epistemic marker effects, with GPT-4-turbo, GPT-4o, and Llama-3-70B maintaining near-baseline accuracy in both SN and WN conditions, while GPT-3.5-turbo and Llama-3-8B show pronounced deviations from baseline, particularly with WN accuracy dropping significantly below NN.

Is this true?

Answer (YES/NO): NO